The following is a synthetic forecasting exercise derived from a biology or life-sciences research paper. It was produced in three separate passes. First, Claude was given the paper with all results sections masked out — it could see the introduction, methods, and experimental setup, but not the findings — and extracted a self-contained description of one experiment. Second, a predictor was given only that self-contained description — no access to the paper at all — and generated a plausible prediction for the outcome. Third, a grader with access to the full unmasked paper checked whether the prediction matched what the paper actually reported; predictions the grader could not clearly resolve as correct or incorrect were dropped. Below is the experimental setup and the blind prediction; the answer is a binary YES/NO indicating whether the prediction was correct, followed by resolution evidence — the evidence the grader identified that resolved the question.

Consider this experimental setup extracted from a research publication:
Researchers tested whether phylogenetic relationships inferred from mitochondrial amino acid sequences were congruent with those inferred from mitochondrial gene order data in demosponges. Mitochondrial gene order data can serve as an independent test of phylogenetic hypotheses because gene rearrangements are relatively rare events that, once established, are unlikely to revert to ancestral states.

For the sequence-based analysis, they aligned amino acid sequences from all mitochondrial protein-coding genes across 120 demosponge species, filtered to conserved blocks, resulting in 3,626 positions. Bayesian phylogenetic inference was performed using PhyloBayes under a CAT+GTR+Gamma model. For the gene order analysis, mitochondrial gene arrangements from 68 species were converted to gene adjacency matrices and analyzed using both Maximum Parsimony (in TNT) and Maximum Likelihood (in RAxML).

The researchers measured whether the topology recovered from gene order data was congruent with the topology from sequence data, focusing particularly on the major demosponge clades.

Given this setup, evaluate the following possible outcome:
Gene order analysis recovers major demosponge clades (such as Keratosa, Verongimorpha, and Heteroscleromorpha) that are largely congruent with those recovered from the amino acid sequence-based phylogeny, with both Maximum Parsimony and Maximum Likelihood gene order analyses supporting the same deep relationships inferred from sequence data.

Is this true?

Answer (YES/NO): NO